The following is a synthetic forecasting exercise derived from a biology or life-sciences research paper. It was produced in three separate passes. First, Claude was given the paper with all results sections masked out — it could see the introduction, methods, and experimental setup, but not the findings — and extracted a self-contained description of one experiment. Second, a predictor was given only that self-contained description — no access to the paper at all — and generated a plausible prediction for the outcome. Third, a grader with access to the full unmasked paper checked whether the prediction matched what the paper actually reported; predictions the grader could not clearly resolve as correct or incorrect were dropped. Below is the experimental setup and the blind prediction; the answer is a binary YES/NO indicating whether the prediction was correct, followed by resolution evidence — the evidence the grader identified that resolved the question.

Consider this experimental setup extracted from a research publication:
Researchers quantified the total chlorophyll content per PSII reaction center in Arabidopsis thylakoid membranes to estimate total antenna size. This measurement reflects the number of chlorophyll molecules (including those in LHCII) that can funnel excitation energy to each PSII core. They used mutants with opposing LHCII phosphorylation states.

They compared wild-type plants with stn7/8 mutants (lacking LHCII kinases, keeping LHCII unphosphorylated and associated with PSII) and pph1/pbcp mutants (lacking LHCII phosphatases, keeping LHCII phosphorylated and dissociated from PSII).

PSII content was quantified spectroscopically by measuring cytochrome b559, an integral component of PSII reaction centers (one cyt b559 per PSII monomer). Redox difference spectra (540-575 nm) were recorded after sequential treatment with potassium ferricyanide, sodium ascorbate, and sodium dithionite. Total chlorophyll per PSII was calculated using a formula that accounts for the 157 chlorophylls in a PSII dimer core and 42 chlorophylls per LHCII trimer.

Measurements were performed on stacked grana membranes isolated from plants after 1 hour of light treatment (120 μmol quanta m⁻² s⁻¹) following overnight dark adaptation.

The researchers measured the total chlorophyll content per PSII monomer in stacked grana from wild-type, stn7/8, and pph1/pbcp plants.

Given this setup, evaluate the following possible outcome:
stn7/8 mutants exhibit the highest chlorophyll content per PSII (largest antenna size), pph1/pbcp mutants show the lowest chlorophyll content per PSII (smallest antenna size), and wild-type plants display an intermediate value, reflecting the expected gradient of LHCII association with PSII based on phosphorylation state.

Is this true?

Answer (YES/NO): YES